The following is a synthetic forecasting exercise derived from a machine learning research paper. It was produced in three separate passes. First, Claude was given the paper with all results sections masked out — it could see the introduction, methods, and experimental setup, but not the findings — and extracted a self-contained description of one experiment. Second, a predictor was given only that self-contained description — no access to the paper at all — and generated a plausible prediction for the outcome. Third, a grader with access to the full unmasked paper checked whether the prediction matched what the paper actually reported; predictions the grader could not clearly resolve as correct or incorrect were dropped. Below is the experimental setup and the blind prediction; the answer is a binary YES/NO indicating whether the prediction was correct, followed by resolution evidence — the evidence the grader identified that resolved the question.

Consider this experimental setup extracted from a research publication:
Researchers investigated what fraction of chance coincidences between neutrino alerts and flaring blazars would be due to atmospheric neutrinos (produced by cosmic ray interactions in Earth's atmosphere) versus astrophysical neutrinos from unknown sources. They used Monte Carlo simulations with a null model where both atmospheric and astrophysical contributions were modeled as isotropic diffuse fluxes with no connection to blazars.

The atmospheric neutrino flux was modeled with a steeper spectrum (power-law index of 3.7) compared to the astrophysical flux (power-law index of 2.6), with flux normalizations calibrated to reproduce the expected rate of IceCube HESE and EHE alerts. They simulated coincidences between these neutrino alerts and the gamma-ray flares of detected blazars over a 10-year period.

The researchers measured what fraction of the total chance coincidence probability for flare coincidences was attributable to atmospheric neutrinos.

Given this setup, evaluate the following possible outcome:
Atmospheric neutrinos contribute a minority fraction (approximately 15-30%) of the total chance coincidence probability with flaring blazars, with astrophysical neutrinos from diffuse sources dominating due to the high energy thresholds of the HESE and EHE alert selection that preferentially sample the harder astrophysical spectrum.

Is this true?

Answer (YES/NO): NO